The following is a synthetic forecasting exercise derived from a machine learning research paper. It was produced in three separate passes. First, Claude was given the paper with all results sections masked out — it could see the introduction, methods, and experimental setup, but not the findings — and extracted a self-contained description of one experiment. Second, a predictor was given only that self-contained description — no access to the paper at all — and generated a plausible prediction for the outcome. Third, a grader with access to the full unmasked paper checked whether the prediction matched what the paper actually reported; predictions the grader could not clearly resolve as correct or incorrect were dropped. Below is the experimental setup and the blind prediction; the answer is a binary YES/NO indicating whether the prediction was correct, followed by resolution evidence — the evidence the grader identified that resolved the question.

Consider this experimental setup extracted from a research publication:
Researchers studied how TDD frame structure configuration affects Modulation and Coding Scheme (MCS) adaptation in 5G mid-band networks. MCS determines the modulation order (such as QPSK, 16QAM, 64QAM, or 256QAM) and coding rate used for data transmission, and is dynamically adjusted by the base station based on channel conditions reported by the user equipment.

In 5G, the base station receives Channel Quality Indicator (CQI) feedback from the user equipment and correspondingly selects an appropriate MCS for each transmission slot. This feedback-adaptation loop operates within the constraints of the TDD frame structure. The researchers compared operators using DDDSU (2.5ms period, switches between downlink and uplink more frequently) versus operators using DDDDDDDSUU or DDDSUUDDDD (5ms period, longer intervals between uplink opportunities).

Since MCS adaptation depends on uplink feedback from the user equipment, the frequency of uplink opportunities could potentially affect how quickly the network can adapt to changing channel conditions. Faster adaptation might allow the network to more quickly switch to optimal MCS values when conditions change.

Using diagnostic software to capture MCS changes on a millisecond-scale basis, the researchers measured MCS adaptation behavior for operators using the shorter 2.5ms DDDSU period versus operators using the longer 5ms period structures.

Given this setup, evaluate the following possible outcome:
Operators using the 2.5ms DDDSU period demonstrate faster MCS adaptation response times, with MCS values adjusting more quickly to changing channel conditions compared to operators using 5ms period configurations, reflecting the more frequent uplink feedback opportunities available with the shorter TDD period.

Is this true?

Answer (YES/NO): YES